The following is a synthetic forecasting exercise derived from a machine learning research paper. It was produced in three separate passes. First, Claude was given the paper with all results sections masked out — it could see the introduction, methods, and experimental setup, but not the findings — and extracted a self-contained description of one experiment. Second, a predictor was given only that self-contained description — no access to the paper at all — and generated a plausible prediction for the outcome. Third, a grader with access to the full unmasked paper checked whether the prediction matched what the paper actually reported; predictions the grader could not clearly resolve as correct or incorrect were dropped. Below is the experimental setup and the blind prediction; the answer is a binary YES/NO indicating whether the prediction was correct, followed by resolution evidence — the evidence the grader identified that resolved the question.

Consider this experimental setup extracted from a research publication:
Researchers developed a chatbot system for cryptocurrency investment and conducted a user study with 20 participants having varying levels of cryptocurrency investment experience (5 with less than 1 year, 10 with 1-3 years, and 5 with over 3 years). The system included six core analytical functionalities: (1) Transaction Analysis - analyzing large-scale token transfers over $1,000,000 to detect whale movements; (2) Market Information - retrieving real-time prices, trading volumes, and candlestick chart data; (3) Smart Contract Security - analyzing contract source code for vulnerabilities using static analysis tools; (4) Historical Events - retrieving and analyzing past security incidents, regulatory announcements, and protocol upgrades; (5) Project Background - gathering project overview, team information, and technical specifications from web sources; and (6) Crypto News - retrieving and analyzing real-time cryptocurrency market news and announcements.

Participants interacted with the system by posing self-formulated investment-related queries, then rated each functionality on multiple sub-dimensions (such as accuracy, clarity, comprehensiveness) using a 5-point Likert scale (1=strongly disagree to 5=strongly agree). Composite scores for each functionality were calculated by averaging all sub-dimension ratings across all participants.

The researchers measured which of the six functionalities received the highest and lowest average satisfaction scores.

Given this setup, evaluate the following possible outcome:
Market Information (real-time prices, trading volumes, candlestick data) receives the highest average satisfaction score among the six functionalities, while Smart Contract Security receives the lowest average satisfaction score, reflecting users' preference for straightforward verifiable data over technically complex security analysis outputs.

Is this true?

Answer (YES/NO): NO